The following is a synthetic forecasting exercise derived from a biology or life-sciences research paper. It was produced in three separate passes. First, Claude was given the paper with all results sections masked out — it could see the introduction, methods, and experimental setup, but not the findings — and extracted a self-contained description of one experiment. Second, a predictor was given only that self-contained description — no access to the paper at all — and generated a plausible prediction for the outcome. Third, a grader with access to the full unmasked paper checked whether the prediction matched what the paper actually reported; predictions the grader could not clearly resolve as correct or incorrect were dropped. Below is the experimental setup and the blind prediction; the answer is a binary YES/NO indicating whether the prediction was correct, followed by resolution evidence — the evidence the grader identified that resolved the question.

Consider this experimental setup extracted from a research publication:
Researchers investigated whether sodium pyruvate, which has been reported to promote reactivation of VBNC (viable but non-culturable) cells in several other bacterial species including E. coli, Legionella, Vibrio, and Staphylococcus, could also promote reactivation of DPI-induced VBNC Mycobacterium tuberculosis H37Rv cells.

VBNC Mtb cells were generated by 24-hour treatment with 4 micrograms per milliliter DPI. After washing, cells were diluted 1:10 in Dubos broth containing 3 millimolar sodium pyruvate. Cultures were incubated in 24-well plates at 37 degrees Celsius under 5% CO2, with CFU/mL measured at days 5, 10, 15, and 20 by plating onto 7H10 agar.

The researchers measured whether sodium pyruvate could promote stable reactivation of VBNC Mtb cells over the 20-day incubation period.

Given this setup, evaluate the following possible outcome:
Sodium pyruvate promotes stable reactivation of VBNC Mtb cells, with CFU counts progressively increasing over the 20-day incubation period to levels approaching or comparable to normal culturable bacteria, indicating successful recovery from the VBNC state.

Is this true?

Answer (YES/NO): NO